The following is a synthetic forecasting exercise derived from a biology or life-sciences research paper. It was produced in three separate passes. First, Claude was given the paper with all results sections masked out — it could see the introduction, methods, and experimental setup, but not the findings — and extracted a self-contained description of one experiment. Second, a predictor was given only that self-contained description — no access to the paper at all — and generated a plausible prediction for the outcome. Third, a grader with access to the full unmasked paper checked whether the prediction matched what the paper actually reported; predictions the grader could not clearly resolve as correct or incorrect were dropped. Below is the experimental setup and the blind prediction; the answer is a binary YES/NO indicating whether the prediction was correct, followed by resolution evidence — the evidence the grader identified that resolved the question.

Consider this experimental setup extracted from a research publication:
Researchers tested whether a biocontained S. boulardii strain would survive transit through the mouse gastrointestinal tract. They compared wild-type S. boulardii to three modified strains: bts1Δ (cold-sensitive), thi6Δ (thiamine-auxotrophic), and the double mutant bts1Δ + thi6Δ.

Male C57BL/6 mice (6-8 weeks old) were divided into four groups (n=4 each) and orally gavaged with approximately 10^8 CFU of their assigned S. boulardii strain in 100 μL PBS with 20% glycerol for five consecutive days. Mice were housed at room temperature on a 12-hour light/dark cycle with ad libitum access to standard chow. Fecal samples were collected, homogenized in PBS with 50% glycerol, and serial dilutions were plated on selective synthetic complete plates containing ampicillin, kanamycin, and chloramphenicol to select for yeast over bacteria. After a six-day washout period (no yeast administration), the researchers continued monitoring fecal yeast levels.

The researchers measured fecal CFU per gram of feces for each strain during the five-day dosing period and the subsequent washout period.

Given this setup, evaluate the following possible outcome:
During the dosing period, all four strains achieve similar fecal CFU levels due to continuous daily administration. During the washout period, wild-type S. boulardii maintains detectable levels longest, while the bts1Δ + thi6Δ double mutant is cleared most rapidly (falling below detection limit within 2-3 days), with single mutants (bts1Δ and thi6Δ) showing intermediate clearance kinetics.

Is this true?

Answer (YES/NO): NO